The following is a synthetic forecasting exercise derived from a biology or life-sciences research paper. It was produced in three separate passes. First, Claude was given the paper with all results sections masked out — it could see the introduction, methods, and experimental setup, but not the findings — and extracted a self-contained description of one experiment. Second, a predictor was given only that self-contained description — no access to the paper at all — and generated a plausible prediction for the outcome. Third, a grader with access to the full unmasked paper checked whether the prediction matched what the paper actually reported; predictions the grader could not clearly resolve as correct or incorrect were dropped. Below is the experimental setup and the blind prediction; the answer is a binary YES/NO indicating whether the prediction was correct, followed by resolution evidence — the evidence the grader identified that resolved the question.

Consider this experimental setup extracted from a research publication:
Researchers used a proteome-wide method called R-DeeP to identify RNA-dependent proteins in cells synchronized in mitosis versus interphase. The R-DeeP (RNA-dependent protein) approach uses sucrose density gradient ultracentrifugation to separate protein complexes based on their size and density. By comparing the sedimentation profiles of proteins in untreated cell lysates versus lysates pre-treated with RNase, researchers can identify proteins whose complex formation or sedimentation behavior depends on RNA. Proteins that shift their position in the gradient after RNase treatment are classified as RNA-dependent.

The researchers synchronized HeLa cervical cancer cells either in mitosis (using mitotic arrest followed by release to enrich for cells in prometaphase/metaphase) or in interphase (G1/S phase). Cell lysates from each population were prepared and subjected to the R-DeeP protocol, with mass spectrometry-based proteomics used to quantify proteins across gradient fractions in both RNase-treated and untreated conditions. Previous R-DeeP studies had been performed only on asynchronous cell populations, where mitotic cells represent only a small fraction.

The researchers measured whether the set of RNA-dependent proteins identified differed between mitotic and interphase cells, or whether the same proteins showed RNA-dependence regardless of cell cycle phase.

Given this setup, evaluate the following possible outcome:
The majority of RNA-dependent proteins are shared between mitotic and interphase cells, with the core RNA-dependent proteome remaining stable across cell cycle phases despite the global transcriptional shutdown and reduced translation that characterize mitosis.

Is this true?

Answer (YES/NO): YES